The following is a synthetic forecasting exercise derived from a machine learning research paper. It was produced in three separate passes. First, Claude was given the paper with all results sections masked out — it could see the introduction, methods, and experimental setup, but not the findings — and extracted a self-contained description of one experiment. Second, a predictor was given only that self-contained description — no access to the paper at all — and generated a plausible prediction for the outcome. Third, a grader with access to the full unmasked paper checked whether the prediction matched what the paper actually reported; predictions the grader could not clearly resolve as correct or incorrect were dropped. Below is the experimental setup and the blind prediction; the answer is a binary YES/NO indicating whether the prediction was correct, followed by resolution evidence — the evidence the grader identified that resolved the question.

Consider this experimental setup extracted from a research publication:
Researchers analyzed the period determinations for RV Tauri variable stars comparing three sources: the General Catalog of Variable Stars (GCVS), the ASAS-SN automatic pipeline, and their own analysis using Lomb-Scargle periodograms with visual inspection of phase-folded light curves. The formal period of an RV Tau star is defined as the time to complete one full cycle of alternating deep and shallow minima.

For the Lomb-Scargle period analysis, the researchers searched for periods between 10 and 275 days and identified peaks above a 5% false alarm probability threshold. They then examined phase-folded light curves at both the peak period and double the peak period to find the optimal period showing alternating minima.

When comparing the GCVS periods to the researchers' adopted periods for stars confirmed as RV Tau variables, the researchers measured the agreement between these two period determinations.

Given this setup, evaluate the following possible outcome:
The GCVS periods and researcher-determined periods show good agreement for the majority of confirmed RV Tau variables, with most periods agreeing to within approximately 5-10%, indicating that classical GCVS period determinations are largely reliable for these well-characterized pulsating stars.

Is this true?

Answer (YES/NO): YES